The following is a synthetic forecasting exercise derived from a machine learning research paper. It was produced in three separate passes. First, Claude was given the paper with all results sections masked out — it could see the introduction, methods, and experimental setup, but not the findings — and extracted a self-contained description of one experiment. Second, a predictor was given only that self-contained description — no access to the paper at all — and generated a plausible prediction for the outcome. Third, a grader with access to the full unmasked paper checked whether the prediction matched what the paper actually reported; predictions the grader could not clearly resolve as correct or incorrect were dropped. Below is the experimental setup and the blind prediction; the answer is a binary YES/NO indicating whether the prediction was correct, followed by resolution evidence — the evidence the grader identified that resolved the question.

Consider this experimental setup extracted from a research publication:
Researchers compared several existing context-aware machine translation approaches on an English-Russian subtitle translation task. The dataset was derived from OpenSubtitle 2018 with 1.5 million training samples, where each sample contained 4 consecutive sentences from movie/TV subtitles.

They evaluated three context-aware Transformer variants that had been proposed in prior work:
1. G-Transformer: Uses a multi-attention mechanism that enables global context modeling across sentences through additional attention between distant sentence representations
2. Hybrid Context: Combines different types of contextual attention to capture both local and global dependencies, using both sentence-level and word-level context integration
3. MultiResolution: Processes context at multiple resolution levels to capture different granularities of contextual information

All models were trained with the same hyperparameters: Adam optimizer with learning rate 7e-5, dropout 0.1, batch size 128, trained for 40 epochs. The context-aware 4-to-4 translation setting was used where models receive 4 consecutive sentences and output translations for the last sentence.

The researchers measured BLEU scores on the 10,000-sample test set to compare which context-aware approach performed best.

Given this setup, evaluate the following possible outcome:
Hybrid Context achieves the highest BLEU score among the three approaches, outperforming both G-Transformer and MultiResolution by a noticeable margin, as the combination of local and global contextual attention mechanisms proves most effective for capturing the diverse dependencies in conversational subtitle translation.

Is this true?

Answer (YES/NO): NO